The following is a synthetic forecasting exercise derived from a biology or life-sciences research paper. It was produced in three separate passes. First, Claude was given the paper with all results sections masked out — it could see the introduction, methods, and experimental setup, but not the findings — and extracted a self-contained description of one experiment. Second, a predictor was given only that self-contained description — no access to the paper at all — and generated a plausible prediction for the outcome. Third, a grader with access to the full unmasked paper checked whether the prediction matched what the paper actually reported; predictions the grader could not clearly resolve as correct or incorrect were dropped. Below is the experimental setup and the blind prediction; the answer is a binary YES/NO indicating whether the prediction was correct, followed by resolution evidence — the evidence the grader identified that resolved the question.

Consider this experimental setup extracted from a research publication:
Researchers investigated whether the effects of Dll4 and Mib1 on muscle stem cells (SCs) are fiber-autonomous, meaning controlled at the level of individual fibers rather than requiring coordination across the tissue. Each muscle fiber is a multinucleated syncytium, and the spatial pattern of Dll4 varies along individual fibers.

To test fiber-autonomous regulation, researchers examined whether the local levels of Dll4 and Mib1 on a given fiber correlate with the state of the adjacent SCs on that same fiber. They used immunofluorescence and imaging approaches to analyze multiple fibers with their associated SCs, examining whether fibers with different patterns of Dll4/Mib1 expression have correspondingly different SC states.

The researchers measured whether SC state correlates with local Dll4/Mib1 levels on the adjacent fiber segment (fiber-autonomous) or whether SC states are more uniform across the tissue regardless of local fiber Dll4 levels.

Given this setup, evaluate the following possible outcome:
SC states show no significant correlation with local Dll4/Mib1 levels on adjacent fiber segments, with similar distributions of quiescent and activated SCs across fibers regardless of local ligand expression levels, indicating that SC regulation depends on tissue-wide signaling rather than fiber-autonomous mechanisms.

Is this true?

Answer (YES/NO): NO